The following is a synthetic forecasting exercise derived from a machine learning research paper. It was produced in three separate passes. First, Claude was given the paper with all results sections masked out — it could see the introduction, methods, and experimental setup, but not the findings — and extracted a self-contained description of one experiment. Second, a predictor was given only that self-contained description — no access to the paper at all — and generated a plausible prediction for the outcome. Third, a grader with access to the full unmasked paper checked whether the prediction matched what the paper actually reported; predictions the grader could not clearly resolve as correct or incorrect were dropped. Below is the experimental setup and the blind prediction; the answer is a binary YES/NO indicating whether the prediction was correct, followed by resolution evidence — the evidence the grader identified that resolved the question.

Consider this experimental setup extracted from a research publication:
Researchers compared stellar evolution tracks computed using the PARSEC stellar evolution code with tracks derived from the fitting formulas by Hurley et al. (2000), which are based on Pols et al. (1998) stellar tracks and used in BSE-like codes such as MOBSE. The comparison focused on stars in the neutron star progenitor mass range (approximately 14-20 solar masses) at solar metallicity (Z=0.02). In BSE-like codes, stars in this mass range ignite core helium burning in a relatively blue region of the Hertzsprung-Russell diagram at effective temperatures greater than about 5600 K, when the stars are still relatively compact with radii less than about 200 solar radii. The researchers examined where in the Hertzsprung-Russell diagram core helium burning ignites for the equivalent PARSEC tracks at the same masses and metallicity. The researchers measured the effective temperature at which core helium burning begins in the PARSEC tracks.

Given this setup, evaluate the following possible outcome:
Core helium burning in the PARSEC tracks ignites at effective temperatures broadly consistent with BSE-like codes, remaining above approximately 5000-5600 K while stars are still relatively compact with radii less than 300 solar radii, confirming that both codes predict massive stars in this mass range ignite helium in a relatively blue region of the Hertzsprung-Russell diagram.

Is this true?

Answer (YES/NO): NO